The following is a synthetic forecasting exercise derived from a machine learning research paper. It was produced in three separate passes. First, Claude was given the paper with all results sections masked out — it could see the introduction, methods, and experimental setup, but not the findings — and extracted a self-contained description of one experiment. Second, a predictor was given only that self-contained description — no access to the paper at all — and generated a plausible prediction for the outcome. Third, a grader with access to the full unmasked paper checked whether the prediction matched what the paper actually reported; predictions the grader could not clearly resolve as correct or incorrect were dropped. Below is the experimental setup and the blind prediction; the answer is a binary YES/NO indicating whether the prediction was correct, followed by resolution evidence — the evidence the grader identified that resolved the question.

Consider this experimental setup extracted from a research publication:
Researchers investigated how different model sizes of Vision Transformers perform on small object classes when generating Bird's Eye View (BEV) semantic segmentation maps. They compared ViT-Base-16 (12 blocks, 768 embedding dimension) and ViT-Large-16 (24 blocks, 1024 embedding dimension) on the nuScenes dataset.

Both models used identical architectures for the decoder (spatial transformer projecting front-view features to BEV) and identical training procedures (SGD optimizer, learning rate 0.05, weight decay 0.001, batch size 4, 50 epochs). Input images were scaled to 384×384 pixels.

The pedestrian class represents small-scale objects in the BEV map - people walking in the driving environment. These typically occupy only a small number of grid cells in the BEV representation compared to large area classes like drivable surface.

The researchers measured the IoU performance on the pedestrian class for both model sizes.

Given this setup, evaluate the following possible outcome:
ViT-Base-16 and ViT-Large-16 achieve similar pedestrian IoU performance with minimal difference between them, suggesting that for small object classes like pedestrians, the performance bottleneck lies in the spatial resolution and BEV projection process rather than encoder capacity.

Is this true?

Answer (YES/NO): NO